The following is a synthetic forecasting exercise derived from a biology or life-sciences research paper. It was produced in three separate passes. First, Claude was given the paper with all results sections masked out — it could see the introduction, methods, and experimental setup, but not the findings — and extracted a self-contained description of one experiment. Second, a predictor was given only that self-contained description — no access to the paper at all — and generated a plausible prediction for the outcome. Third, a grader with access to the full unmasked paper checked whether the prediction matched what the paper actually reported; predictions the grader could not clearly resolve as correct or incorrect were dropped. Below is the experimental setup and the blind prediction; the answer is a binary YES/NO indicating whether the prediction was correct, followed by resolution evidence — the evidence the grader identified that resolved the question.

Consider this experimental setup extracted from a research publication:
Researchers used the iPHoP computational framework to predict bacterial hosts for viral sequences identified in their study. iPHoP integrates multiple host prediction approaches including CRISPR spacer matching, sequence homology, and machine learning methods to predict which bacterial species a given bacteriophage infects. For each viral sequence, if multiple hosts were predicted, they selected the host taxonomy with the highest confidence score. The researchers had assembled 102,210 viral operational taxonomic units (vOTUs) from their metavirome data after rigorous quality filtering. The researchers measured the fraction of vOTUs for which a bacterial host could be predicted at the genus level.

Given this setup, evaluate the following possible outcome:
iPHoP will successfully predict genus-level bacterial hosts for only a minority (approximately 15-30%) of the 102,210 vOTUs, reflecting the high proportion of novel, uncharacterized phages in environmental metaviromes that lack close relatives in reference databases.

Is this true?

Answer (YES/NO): NO